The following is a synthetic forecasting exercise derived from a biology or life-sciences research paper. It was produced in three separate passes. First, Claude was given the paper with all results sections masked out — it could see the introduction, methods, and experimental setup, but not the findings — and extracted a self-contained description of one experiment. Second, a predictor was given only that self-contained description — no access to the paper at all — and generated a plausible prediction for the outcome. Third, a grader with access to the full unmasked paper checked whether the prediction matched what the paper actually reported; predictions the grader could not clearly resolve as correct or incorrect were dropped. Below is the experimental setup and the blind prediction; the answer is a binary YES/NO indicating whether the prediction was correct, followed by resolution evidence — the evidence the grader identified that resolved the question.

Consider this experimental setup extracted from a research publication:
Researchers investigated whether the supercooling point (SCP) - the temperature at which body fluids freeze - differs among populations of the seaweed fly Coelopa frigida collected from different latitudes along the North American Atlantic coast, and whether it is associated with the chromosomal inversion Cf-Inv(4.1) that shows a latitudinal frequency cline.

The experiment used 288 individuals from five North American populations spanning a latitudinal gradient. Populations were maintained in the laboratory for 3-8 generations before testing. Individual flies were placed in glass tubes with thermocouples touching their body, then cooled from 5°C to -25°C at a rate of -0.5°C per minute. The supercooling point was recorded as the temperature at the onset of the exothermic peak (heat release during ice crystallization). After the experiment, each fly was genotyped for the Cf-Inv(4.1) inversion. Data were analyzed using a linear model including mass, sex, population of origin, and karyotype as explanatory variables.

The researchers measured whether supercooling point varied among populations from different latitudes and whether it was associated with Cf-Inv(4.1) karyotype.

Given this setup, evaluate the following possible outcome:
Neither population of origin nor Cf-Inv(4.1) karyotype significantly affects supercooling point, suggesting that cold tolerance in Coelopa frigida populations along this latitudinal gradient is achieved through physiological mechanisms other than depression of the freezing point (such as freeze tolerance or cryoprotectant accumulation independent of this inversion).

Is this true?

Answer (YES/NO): NO